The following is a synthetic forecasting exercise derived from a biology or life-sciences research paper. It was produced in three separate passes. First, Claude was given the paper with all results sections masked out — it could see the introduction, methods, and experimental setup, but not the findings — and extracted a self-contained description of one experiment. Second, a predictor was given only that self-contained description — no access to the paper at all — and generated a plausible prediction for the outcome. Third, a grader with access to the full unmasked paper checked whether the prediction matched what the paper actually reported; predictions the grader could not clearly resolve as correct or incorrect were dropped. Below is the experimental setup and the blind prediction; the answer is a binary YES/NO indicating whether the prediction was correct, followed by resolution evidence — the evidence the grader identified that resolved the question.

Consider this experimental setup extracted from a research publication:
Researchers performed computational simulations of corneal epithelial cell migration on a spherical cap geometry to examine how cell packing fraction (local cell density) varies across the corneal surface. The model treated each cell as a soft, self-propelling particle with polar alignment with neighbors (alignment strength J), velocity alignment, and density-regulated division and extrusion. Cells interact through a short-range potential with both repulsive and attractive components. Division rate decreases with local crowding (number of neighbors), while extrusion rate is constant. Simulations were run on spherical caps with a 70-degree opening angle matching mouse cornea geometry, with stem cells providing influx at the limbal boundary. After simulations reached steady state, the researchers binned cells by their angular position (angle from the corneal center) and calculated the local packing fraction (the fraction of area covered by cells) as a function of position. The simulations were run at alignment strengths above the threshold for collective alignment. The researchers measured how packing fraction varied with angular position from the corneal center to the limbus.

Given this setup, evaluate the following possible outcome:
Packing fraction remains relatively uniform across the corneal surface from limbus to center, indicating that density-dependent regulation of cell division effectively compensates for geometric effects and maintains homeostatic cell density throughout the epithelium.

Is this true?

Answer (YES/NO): YES